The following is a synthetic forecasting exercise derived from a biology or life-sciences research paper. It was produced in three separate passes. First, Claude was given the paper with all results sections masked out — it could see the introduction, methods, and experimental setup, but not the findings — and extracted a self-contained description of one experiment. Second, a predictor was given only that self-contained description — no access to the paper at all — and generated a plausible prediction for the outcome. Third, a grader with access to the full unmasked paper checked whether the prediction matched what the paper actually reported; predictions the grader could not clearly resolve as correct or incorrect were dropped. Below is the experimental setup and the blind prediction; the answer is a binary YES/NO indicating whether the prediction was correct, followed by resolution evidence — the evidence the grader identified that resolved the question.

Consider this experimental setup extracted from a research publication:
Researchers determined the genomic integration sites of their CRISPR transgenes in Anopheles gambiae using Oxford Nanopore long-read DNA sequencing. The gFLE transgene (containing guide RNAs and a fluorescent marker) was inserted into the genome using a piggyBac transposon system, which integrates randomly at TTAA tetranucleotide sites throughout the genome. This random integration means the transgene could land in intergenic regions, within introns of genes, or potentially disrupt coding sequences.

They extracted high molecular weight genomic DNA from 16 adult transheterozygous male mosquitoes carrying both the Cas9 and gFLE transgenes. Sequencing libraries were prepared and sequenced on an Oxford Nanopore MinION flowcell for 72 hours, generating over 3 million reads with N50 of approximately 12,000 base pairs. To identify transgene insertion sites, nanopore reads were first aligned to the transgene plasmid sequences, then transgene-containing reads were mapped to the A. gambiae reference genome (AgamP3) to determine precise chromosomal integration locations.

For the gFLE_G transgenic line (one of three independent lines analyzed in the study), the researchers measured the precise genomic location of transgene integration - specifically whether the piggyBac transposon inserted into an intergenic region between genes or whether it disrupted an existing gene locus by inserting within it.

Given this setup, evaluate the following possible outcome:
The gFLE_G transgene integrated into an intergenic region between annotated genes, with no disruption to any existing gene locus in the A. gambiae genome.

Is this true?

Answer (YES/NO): NO